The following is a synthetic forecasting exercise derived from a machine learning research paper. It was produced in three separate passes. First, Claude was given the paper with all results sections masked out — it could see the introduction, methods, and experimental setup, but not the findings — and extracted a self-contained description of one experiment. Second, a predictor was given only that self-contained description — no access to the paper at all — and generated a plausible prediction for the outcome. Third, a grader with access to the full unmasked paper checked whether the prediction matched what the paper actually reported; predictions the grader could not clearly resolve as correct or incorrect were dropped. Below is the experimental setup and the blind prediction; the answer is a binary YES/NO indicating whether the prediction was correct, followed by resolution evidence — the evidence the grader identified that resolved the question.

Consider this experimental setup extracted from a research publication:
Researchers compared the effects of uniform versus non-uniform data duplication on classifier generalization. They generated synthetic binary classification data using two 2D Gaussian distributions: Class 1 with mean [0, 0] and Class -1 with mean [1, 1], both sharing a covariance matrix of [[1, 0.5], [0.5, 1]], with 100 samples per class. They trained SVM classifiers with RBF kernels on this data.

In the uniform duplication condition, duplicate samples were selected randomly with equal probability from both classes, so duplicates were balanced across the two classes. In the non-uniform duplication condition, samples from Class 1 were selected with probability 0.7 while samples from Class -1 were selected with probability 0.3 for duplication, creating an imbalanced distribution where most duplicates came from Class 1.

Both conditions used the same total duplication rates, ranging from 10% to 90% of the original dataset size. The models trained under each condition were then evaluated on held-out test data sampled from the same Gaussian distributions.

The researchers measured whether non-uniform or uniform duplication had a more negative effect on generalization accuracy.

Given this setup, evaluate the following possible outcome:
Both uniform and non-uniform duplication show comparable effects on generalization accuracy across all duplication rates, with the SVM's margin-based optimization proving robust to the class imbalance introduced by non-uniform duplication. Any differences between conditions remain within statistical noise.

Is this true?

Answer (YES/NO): NO